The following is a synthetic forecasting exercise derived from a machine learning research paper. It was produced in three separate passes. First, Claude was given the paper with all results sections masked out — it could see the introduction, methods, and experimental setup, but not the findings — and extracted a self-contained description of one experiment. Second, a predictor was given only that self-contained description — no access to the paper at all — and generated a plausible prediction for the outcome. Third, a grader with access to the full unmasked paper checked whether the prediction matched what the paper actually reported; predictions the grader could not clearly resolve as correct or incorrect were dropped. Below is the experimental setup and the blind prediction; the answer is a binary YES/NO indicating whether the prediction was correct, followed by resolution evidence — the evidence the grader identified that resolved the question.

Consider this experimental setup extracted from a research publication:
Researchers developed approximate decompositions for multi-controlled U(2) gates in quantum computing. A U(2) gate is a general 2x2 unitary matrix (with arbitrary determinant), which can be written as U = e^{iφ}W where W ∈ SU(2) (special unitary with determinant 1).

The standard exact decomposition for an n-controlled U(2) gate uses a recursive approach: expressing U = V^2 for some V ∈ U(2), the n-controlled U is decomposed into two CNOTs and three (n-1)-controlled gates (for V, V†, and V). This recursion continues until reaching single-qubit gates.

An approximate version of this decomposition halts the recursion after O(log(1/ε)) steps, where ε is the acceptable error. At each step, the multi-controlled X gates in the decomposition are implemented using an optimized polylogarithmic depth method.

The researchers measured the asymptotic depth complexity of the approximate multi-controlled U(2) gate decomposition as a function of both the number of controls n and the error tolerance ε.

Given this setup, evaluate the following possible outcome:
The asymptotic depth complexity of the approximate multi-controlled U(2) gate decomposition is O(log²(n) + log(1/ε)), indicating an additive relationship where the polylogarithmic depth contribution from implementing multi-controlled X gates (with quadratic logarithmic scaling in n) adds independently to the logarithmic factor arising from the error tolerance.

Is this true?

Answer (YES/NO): NO